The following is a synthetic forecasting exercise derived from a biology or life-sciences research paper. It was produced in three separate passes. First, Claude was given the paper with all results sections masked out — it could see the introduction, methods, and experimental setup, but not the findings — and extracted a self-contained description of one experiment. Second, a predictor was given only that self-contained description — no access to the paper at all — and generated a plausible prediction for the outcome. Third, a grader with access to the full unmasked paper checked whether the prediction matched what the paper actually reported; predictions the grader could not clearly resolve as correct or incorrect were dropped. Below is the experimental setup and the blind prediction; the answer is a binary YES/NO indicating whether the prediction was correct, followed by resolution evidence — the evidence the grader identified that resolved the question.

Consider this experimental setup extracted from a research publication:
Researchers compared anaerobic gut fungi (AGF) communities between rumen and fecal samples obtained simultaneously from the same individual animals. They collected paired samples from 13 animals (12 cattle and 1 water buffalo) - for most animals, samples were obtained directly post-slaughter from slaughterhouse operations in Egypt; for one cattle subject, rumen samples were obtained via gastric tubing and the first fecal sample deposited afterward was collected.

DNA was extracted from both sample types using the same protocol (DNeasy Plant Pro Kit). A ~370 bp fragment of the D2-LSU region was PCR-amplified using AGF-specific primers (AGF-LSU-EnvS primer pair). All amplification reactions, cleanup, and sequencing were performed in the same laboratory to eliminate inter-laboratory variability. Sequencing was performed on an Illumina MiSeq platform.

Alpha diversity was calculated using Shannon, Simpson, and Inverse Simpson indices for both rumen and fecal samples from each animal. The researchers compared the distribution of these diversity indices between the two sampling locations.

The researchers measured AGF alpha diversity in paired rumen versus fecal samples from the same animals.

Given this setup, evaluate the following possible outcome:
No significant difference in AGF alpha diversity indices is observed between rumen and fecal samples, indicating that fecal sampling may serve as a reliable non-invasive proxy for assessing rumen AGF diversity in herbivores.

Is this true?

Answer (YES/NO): NO